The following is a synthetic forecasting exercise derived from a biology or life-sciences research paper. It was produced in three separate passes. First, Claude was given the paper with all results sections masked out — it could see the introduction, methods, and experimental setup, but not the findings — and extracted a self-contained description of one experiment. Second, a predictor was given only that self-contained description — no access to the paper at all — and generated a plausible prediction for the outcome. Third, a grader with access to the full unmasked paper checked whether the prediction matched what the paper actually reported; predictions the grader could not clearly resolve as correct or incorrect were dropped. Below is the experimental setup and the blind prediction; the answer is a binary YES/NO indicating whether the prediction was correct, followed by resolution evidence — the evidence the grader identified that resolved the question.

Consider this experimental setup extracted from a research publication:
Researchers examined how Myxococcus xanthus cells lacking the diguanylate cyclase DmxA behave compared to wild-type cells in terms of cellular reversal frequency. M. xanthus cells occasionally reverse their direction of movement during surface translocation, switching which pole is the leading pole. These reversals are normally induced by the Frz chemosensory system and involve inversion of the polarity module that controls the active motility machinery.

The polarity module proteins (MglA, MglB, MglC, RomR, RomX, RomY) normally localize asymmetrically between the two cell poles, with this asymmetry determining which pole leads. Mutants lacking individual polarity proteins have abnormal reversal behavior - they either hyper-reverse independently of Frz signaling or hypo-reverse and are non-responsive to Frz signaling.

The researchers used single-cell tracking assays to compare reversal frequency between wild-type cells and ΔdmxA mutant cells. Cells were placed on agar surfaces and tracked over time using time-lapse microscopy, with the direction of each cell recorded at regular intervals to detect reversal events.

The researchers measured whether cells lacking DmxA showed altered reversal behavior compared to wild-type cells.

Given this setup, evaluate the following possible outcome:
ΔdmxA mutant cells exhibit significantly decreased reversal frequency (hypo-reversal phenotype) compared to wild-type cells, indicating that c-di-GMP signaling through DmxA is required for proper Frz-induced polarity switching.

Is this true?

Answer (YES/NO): NO